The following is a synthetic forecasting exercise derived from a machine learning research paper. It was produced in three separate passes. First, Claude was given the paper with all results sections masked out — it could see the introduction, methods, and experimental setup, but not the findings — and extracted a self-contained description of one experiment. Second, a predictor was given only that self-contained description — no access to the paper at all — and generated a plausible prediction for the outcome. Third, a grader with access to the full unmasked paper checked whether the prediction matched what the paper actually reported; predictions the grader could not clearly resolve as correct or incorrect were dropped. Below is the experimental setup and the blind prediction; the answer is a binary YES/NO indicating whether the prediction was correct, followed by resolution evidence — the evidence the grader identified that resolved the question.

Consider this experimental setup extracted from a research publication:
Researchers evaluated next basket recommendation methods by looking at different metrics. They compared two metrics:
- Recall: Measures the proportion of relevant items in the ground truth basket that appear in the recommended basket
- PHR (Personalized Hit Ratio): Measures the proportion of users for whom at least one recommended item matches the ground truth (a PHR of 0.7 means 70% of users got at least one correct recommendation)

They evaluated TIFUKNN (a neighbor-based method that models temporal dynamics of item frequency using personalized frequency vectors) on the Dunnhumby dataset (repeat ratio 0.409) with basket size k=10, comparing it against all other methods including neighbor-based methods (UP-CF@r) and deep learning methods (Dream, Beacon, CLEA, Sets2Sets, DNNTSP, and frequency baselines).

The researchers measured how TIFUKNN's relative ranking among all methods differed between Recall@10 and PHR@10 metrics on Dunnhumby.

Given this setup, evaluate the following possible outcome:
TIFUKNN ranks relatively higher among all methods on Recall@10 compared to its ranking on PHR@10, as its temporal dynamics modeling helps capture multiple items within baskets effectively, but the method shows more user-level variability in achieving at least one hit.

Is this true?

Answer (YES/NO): NO